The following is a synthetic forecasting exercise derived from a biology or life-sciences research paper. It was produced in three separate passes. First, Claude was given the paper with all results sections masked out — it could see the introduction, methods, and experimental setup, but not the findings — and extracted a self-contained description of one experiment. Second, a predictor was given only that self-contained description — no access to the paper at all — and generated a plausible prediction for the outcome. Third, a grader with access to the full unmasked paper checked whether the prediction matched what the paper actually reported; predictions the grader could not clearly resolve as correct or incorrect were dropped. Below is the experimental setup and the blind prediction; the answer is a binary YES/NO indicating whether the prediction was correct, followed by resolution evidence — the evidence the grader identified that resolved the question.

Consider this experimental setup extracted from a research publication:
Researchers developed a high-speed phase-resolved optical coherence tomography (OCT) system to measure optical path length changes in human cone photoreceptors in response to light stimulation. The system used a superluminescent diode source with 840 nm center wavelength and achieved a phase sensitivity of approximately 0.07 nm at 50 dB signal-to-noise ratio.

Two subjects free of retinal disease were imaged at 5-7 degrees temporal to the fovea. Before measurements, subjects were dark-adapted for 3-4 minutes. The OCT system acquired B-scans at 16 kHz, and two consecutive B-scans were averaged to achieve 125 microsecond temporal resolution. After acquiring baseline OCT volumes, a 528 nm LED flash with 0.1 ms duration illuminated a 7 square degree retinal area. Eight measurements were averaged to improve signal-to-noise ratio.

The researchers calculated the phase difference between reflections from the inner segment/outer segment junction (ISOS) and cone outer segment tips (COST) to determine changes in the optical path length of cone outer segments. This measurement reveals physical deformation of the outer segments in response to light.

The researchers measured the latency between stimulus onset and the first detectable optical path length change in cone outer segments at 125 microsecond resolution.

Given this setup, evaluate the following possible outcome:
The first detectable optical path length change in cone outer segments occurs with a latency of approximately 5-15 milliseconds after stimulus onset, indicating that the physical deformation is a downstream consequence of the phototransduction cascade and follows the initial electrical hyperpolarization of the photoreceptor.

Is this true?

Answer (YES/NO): NO